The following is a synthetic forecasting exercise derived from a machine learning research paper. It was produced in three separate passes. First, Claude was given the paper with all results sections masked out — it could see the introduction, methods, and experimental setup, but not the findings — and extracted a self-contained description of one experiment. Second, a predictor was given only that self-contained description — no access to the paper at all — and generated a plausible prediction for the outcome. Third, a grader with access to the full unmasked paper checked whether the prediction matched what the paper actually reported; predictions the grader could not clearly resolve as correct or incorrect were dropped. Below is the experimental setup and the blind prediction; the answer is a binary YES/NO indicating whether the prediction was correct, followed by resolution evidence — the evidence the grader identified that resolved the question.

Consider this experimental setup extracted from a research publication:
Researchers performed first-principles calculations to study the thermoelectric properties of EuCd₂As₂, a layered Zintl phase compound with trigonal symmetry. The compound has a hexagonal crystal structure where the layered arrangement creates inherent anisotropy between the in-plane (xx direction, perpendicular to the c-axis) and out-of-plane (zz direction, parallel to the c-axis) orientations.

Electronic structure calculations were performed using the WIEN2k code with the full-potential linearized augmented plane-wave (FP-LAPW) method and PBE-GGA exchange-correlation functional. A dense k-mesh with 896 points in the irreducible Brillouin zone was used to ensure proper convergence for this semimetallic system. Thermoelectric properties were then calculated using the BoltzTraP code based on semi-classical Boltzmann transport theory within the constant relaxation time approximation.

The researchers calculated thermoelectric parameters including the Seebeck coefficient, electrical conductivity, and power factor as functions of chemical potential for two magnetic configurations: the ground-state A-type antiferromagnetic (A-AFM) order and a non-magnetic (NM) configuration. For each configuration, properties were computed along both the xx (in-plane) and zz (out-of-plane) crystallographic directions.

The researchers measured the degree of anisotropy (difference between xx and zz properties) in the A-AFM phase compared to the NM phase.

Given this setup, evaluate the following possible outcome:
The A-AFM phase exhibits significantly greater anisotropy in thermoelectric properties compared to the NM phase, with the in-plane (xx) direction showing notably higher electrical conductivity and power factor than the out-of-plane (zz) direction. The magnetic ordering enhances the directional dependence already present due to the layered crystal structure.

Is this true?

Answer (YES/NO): YES